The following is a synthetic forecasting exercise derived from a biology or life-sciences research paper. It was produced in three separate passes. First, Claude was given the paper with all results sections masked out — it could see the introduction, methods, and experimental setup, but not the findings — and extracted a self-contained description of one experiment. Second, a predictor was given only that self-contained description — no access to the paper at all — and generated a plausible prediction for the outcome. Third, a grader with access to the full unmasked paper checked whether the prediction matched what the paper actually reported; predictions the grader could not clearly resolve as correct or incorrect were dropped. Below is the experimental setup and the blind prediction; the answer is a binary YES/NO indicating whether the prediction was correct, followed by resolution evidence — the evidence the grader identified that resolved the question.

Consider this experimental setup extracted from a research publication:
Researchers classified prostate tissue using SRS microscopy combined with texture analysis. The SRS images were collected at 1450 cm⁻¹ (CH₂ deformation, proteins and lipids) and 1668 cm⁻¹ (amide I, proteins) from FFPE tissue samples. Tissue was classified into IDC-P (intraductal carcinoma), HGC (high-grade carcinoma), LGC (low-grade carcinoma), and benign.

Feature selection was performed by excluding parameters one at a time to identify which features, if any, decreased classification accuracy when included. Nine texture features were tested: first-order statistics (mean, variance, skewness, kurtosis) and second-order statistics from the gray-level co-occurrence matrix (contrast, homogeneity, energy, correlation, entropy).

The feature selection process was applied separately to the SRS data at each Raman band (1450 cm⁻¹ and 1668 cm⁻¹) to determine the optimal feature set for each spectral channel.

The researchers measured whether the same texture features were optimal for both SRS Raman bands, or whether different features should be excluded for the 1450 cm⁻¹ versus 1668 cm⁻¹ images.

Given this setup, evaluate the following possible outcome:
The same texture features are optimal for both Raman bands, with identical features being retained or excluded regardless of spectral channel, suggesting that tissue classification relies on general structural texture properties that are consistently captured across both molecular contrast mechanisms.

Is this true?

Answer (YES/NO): NO